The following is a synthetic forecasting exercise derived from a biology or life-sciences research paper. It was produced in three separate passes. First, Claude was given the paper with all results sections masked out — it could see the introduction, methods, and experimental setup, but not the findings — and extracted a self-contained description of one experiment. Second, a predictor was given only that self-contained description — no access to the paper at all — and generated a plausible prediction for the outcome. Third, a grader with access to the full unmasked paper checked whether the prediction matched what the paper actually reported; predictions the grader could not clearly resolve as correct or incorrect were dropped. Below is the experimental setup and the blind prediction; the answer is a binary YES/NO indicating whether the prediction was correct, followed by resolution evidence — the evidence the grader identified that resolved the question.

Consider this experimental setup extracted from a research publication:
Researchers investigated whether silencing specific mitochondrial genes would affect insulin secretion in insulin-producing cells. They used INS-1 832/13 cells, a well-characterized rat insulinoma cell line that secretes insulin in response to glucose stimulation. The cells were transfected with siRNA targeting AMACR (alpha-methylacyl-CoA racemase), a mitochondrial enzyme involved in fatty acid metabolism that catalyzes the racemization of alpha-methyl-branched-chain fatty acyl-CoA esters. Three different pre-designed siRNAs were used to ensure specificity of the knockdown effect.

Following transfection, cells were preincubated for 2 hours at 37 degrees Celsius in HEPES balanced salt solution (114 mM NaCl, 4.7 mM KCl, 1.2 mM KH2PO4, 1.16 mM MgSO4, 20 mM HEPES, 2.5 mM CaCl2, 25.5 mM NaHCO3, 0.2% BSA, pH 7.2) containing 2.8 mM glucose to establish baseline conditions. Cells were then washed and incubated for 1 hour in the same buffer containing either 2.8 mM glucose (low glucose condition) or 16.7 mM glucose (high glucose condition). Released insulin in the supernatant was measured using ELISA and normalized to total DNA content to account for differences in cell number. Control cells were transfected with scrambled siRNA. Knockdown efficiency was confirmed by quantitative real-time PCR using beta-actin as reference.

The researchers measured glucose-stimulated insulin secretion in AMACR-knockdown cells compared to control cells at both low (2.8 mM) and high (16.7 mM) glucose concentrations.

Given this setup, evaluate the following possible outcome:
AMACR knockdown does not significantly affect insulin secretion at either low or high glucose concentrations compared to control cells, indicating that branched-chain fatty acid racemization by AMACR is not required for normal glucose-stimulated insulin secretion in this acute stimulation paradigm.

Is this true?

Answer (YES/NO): NO